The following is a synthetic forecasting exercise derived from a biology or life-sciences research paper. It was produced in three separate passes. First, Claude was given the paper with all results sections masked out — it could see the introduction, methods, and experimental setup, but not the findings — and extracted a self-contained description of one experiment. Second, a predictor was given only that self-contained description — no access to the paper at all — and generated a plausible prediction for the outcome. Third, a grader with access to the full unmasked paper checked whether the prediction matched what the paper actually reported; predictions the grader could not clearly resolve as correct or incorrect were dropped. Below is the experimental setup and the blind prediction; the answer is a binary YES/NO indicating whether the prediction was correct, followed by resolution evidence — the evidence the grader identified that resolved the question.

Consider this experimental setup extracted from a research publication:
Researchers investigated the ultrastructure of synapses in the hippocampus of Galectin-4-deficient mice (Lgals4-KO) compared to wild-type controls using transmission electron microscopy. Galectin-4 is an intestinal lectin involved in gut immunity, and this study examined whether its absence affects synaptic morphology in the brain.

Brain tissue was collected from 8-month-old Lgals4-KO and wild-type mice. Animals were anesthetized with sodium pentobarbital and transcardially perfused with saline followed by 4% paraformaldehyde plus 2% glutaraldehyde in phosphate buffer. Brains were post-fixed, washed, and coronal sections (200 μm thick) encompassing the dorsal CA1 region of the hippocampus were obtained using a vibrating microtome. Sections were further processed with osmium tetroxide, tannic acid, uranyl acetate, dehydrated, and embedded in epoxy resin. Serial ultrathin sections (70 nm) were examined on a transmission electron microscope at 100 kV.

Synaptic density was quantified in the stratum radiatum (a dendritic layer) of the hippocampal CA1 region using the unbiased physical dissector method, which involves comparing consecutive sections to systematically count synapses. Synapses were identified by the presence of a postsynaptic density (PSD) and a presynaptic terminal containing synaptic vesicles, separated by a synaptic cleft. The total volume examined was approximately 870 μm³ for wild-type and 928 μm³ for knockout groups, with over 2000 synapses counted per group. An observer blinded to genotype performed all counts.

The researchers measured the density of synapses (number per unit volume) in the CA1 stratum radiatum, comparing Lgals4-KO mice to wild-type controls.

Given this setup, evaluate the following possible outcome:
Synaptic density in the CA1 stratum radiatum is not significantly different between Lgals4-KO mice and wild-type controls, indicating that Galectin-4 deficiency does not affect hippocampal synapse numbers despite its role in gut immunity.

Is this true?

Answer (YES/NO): YES